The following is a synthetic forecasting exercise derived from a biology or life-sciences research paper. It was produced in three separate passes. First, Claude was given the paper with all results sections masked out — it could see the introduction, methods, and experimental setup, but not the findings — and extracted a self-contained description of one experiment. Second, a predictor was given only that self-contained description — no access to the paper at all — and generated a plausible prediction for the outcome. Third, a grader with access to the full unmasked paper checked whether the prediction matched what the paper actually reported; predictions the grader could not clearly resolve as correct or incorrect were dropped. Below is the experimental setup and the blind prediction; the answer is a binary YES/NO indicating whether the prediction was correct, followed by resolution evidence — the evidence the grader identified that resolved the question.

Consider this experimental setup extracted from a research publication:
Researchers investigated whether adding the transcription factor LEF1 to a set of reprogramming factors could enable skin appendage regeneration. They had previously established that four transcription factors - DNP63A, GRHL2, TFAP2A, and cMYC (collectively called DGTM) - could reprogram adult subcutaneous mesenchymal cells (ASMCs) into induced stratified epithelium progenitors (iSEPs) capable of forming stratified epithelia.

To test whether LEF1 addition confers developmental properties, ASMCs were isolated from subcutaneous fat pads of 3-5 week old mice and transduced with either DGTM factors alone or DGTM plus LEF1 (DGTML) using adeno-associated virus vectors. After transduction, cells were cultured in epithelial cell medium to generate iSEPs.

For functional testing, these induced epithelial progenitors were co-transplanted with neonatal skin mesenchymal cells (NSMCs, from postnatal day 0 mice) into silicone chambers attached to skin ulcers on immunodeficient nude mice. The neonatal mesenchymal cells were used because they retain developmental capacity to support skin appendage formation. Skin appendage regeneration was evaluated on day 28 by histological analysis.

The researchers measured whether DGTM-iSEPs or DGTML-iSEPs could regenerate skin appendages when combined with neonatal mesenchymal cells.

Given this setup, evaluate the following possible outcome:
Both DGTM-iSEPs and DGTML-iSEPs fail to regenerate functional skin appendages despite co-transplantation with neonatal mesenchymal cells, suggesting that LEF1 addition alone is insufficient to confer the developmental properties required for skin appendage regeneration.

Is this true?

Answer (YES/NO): NO